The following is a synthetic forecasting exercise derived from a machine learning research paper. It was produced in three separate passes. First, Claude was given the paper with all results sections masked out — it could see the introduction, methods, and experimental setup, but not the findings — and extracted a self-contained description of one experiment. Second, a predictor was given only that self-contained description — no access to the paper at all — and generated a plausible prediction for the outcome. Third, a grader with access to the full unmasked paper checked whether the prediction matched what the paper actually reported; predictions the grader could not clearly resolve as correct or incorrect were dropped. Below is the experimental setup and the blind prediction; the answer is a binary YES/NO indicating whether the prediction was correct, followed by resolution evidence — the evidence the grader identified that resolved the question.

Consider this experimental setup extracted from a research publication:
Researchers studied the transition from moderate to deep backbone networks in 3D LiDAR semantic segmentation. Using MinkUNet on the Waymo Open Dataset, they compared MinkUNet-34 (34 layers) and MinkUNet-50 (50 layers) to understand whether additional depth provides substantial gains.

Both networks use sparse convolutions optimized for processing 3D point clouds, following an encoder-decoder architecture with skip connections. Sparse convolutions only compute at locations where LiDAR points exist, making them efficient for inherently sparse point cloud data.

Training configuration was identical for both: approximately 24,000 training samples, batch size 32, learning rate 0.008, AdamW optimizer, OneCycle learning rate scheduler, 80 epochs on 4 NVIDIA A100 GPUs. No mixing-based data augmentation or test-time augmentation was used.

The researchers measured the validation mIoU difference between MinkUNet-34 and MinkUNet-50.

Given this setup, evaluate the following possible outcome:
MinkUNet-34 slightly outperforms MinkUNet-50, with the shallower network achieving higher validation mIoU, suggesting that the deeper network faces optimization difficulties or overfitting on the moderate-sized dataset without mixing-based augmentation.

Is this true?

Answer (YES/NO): NO